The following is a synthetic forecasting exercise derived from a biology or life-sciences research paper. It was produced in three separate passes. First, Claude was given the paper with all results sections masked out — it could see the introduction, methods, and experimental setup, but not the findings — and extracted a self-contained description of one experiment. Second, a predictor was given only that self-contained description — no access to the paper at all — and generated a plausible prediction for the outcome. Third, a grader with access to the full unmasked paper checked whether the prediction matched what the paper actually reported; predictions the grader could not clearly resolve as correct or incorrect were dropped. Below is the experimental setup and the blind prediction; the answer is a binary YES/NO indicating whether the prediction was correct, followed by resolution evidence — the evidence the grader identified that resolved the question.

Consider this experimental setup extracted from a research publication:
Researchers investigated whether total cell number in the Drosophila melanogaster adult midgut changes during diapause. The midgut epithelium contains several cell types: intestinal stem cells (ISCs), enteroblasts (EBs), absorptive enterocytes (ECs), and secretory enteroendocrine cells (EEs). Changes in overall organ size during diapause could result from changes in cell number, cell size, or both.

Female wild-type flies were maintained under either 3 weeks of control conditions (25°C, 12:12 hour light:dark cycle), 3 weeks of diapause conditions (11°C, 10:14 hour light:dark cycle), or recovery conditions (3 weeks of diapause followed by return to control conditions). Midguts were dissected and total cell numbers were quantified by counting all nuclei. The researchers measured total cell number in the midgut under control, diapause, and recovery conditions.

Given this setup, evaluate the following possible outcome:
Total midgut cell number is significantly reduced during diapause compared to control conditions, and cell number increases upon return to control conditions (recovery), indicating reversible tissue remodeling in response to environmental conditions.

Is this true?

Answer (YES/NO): YES